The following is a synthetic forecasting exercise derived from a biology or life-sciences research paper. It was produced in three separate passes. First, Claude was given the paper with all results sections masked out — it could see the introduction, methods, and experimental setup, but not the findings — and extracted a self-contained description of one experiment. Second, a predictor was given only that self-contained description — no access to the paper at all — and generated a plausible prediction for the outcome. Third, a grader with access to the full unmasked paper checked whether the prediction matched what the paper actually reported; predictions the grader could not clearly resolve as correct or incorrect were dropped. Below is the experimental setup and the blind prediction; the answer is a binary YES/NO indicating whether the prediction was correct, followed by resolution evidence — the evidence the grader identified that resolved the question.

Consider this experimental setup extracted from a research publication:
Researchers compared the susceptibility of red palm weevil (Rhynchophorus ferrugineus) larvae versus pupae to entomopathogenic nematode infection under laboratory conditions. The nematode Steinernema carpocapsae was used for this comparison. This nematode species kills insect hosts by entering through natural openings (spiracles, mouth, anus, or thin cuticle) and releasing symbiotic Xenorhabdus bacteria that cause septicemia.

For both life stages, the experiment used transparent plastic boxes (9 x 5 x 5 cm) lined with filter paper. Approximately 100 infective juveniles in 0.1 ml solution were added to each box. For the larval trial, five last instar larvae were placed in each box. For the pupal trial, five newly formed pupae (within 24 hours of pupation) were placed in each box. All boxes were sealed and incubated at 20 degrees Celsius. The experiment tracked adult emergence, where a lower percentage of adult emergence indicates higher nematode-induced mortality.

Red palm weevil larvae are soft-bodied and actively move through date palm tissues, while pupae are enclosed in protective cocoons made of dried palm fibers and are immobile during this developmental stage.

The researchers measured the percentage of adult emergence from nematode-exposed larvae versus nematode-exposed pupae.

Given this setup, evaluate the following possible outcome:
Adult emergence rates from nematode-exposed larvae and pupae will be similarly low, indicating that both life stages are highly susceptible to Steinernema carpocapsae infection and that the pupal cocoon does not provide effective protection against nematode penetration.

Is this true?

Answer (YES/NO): NO